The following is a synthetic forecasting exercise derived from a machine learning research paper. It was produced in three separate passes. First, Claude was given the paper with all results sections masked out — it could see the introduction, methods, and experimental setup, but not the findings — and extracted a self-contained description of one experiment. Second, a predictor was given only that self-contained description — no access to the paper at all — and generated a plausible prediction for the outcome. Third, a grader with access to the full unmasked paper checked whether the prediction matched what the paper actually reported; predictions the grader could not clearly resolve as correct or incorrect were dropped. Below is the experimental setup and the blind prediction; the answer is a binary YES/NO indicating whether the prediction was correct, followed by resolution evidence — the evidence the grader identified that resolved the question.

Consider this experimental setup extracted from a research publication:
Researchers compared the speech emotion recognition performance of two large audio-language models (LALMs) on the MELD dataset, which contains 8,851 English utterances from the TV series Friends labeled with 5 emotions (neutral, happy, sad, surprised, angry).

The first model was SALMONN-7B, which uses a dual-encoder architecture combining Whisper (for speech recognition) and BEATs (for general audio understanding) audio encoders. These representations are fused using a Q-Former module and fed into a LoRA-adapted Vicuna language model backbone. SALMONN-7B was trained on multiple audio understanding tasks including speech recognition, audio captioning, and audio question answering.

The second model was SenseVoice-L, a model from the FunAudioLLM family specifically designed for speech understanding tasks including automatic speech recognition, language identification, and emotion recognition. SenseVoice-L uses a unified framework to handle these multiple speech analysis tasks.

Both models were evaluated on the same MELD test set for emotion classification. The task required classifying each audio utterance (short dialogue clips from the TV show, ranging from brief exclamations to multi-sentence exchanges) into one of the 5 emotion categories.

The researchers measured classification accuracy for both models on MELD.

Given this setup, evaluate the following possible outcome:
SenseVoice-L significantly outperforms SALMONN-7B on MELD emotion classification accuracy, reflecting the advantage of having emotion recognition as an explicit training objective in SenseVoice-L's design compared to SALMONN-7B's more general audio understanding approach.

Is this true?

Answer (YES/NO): YES